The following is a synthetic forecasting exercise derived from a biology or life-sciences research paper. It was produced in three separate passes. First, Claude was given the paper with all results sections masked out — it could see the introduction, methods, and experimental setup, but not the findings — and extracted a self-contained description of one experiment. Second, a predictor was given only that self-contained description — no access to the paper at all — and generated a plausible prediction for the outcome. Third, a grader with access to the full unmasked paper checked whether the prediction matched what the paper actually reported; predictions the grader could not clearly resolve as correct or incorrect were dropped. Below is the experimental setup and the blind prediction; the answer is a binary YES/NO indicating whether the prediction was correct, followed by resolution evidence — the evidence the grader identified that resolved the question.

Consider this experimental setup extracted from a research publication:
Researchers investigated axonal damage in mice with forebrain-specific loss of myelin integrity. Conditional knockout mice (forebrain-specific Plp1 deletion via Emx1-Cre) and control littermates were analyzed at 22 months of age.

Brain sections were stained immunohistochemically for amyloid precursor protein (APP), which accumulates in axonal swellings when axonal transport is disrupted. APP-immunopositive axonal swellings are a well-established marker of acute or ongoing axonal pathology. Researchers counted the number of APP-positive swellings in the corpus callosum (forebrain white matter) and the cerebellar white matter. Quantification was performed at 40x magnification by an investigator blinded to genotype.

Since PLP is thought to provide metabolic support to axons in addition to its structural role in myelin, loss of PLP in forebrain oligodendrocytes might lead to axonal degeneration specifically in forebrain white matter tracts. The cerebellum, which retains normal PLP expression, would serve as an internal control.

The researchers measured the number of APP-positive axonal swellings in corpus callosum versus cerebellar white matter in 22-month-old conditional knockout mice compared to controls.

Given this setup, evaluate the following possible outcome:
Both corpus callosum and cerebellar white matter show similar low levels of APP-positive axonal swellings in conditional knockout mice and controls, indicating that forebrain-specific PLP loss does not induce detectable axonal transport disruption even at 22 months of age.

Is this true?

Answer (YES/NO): NO